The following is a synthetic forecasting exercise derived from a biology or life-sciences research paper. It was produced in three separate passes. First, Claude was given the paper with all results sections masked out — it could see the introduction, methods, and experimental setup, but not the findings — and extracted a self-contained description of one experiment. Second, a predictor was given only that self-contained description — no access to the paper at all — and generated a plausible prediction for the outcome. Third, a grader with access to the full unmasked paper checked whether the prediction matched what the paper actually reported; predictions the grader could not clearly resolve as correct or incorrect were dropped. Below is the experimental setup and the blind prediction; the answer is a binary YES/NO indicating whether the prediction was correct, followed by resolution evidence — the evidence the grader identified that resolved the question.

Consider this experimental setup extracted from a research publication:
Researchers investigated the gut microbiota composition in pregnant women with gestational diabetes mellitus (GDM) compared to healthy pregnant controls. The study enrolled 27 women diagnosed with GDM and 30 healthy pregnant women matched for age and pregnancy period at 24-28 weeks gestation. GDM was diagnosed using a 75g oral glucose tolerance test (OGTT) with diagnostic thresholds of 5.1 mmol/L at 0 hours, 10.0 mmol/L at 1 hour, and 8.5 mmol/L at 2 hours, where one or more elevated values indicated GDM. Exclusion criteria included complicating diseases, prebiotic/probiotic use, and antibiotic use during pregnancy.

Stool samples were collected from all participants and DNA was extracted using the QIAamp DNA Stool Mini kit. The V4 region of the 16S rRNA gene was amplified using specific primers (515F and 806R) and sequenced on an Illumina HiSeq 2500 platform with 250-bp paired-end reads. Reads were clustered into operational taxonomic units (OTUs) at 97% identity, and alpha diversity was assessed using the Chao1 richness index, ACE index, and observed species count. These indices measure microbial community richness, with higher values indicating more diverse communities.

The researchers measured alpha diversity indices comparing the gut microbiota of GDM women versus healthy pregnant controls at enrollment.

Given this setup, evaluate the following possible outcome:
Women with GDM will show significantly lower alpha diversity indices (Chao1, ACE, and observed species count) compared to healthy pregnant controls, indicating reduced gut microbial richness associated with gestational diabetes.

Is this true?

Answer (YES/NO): NO